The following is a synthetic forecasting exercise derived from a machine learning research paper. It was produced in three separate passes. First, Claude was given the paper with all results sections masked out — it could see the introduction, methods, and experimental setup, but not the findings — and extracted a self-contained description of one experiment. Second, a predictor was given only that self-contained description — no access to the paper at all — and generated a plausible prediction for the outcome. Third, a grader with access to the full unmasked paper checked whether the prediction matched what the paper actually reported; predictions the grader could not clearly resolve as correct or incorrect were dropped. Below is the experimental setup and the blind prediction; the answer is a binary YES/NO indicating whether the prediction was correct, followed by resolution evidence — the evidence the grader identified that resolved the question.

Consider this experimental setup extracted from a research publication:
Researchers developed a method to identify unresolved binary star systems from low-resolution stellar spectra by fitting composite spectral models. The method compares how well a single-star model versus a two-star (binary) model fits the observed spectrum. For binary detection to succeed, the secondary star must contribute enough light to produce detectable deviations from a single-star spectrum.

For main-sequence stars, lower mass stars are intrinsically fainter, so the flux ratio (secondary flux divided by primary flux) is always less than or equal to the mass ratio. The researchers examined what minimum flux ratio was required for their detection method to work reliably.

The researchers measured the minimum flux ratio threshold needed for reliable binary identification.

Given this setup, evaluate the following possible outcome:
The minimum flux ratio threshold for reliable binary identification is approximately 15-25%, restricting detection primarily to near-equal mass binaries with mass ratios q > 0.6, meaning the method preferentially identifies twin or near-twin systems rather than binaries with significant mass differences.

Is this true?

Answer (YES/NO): NO